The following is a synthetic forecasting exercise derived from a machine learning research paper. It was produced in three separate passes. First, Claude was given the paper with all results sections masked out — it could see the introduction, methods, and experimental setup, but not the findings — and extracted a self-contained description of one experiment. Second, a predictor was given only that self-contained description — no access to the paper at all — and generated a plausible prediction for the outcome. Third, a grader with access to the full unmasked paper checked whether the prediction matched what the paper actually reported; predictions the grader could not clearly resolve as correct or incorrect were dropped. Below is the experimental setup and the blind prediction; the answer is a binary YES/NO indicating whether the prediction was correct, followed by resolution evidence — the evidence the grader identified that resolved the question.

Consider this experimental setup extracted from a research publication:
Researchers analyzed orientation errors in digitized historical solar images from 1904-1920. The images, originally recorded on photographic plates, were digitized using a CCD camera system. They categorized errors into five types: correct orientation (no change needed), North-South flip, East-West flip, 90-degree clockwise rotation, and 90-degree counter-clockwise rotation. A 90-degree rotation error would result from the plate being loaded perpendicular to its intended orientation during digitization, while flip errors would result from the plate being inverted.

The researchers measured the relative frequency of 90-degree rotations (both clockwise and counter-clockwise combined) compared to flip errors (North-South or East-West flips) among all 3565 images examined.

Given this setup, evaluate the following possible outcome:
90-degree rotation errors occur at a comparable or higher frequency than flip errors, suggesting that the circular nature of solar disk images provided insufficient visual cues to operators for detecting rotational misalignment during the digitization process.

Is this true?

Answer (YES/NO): NO